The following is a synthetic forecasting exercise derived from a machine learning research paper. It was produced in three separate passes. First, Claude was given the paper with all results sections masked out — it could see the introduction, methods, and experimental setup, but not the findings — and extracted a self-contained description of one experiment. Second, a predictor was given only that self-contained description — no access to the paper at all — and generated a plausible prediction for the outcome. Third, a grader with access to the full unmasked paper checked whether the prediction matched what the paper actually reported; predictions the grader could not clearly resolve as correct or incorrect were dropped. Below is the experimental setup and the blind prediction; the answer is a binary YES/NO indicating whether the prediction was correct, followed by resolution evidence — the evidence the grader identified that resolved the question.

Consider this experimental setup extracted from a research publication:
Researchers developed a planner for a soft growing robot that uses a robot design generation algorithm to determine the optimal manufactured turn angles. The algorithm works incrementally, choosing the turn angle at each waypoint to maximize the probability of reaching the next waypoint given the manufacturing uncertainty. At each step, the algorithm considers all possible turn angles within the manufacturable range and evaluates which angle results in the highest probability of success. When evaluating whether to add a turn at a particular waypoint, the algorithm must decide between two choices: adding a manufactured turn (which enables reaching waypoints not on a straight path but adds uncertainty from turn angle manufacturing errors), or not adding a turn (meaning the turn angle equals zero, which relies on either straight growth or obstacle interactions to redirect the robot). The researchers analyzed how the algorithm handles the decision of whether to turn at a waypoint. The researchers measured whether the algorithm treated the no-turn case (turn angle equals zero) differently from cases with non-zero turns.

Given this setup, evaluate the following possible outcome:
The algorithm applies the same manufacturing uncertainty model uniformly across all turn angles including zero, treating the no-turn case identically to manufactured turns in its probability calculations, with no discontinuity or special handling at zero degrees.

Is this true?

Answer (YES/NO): NO